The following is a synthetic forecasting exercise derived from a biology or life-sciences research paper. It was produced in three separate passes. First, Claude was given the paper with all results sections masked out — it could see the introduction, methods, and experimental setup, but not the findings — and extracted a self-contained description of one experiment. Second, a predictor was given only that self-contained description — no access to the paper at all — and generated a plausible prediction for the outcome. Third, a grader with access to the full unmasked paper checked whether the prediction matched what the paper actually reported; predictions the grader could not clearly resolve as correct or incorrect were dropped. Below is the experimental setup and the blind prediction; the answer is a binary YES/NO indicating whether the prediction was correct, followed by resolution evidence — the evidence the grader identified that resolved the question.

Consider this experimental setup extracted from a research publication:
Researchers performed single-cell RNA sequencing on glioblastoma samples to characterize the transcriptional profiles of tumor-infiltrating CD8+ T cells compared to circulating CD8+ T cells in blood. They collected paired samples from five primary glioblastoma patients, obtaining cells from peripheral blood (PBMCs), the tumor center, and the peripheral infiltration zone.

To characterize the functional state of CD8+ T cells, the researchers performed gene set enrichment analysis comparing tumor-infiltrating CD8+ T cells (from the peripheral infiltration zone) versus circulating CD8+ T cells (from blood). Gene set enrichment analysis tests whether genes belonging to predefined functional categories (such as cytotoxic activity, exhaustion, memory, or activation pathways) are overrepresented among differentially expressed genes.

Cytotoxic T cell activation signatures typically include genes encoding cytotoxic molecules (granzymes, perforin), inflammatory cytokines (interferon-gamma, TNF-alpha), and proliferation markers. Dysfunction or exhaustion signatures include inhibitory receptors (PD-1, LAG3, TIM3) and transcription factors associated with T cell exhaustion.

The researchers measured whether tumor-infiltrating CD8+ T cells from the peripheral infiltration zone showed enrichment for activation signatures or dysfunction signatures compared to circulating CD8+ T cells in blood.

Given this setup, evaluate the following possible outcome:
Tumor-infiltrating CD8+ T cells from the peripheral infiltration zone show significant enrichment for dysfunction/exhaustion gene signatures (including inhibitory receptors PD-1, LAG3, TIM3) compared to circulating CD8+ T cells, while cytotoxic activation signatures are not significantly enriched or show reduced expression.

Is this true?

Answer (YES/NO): YES